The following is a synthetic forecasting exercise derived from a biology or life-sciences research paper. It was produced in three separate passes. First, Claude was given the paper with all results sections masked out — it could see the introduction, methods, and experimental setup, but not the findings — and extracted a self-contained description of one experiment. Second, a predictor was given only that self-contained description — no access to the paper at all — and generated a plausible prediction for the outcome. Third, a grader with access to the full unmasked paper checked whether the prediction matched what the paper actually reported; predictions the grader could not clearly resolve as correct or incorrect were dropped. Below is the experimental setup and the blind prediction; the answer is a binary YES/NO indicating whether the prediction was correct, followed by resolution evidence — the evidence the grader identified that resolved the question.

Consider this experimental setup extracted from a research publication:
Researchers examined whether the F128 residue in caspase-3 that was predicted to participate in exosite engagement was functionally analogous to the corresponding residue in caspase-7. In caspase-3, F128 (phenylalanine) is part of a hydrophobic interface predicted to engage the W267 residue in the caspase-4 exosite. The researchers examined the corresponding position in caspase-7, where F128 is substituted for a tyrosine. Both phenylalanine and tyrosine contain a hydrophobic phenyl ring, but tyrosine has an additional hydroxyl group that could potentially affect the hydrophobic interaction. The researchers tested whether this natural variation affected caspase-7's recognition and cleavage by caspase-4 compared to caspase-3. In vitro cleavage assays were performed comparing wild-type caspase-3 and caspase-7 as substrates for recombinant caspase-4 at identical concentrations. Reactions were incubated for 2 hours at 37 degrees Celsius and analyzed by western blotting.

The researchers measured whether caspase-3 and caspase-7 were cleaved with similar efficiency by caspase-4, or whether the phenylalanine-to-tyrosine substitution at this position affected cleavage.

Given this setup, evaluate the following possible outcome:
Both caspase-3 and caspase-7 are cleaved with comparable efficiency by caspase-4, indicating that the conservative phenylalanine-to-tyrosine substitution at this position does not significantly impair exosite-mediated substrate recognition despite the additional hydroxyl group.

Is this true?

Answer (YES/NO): YES